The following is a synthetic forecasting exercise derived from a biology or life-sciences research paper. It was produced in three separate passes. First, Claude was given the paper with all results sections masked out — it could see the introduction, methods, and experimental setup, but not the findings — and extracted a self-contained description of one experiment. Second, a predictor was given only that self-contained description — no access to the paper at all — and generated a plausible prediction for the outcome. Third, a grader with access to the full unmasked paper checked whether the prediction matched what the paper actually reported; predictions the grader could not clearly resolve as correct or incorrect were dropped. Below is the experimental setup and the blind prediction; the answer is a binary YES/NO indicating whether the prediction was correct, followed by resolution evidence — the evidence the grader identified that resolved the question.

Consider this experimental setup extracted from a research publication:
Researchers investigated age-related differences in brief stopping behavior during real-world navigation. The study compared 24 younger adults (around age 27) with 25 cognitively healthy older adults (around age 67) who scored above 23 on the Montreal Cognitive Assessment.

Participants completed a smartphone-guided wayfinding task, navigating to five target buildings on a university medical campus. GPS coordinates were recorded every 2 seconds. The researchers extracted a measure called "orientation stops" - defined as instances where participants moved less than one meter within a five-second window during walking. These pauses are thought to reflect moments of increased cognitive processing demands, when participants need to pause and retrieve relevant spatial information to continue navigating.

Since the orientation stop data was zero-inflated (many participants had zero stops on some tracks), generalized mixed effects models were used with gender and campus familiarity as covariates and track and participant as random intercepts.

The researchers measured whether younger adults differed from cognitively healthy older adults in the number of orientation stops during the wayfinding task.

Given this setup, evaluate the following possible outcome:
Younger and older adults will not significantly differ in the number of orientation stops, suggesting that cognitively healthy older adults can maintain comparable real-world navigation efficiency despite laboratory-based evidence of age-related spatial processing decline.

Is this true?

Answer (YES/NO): NO